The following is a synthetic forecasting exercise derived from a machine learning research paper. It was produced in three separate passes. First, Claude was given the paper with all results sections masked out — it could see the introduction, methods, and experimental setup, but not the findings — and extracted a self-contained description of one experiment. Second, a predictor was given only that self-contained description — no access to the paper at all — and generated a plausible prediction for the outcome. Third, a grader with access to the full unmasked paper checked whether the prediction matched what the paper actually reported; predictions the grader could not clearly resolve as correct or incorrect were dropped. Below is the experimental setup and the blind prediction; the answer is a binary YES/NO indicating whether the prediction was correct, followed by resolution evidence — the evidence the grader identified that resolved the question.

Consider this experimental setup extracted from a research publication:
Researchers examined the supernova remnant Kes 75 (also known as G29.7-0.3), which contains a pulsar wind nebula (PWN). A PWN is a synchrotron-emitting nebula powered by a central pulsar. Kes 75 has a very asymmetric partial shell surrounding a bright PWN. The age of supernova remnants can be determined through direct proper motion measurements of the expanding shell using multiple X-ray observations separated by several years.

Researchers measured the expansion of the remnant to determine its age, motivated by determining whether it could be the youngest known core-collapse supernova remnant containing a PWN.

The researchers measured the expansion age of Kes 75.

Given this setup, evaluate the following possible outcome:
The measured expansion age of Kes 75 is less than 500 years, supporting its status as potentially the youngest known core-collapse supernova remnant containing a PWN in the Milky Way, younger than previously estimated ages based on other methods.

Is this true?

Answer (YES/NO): YES